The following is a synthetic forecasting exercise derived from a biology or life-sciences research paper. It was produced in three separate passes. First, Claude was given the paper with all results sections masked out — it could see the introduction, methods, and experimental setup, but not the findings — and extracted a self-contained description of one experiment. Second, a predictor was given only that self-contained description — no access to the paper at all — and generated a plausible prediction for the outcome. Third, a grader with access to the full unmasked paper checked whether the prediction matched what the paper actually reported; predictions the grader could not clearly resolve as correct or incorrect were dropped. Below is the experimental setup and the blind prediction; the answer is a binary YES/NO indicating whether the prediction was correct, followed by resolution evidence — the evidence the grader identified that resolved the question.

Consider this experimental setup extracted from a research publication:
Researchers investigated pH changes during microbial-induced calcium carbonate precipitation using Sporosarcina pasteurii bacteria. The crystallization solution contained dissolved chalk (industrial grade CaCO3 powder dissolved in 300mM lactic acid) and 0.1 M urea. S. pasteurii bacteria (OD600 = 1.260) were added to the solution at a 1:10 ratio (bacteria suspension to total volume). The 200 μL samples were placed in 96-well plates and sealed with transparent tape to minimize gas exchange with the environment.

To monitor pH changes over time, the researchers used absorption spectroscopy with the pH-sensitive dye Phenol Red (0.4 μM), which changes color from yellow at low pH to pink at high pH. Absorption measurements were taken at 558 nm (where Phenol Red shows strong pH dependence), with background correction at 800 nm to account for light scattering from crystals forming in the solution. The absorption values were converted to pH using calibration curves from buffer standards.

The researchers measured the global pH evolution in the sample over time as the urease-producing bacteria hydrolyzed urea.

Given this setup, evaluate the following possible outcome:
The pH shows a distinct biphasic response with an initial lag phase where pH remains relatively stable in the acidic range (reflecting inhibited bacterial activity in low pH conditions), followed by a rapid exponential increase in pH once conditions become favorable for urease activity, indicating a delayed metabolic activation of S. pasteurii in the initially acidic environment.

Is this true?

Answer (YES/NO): NO